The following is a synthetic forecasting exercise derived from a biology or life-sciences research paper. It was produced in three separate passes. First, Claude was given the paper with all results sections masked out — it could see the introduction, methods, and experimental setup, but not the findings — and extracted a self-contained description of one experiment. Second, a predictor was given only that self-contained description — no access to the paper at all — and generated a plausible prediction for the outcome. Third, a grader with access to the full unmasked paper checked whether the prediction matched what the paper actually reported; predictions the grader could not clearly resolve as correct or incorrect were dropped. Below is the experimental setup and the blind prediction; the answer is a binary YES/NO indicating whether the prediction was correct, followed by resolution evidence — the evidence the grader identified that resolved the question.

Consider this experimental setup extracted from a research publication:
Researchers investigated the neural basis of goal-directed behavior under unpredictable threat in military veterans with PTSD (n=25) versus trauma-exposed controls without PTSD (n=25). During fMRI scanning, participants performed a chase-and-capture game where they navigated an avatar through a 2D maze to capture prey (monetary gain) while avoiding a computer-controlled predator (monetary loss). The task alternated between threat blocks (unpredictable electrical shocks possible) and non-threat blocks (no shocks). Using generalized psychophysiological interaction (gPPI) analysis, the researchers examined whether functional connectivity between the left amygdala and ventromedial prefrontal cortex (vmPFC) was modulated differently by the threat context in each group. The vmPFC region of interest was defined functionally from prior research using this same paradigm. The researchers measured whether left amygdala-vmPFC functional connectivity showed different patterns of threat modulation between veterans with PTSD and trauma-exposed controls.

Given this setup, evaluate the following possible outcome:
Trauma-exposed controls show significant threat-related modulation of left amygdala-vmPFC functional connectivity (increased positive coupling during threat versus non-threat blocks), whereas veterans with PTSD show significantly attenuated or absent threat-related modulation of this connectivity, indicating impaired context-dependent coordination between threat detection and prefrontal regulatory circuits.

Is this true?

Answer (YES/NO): NO